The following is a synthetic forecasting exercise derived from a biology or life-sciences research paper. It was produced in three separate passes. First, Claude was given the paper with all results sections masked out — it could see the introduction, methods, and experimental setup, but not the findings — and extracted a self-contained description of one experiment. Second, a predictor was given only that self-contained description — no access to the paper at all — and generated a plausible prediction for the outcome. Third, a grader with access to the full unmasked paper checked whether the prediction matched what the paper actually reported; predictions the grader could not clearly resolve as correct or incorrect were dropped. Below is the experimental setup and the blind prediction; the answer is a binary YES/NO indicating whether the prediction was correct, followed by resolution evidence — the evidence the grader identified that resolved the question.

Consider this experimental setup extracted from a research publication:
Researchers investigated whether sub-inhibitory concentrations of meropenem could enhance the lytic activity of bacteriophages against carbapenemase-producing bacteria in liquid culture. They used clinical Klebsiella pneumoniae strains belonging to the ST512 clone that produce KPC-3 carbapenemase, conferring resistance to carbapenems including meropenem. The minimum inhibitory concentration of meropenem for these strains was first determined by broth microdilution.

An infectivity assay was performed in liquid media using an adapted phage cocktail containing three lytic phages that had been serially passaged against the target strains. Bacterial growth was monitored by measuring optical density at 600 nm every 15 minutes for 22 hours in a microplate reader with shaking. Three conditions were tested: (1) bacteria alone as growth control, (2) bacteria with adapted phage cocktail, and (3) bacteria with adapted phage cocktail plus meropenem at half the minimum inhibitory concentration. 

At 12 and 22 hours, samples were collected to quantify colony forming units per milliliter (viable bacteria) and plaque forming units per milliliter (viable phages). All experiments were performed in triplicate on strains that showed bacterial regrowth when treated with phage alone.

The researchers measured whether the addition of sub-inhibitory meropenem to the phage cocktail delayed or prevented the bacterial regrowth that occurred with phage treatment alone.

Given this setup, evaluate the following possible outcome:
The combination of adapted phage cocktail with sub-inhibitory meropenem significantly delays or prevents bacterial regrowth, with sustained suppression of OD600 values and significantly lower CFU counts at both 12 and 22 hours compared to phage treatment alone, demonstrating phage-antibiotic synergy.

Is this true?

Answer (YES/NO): YES